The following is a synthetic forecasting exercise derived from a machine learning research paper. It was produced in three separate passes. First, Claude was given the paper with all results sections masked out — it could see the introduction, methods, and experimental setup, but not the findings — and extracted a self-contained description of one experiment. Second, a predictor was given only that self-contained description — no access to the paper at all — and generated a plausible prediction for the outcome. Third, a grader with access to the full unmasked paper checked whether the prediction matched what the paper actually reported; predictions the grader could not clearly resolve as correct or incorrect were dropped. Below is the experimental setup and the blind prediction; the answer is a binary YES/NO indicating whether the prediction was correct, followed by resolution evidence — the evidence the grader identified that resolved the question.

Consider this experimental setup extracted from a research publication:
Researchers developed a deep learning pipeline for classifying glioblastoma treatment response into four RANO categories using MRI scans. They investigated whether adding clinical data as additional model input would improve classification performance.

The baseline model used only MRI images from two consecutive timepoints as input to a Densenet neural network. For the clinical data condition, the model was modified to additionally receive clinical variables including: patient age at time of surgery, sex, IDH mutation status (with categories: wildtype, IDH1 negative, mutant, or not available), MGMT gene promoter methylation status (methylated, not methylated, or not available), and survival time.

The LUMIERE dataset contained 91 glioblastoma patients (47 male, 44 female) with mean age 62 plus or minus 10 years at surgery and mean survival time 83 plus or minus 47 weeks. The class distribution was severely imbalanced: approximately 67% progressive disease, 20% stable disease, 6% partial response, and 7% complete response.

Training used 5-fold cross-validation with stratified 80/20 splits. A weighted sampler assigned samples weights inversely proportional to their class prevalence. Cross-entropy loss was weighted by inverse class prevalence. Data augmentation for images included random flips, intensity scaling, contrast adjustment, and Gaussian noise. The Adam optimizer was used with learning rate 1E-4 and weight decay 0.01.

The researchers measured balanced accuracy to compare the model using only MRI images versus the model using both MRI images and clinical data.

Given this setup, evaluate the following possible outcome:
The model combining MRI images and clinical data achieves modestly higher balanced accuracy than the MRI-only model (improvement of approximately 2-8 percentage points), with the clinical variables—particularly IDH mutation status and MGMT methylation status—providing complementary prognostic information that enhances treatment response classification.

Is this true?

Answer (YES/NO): NO